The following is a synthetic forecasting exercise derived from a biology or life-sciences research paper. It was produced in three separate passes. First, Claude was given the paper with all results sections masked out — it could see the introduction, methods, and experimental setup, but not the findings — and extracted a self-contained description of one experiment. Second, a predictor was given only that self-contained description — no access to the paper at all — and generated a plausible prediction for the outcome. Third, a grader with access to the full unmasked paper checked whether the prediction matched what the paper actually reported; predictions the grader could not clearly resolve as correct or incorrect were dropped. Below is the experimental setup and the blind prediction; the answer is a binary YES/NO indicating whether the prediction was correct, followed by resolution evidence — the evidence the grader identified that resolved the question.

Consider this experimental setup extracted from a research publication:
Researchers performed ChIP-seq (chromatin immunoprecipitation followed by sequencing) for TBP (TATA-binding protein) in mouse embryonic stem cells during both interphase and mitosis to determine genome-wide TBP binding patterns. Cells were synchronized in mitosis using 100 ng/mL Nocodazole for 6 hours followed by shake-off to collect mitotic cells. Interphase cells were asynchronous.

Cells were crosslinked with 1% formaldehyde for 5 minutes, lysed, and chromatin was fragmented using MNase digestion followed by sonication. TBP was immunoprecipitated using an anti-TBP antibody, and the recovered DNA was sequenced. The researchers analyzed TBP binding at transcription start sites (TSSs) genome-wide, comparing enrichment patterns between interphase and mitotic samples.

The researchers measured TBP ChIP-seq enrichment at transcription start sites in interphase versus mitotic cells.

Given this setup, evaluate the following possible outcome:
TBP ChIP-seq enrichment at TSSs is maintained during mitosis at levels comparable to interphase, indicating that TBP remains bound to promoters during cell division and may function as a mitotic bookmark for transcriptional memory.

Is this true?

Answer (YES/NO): YES